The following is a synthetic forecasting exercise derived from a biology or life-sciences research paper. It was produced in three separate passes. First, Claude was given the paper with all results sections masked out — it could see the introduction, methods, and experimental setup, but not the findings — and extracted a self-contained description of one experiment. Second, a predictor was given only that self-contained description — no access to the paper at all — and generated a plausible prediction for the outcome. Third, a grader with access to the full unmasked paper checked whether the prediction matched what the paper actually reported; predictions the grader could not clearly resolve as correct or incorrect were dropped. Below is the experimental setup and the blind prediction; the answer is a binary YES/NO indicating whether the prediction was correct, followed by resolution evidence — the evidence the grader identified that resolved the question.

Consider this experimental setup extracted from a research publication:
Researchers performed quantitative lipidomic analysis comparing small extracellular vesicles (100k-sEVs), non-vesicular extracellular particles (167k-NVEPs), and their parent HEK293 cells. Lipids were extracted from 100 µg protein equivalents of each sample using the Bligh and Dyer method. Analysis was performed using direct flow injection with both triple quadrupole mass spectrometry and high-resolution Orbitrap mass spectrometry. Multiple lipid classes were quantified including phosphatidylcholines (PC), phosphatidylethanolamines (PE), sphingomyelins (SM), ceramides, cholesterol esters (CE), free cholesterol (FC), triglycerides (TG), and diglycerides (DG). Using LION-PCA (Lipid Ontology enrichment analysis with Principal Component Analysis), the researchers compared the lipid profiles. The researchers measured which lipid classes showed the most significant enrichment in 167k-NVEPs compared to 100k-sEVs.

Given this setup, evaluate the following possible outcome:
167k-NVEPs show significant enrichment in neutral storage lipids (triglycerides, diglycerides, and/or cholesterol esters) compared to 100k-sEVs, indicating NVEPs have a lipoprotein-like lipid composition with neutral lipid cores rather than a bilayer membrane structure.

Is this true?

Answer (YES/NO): YES